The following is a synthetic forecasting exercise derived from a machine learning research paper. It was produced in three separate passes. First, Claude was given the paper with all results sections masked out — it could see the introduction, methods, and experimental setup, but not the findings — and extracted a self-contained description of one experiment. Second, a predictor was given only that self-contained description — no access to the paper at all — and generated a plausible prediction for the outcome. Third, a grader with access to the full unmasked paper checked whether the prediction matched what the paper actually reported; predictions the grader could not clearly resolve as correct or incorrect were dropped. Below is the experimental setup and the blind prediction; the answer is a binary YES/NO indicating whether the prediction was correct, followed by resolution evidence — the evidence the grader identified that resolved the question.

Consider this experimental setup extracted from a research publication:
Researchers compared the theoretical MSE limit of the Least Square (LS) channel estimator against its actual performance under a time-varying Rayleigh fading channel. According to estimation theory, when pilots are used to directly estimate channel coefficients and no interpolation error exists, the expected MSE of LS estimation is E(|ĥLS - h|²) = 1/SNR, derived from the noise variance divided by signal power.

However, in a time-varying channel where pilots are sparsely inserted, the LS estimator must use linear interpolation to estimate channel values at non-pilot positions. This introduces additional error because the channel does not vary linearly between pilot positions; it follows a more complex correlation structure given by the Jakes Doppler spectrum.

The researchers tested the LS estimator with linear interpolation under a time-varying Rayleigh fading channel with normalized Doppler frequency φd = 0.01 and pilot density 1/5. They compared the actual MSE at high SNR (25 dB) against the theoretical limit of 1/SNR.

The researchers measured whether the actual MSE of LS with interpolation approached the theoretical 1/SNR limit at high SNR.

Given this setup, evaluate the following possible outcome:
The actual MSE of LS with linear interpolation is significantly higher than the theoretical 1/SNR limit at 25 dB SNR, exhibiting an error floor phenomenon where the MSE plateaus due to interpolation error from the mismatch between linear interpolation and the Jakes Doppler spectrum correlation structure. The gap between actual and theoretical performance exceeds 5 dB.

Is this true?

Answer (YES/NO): NO